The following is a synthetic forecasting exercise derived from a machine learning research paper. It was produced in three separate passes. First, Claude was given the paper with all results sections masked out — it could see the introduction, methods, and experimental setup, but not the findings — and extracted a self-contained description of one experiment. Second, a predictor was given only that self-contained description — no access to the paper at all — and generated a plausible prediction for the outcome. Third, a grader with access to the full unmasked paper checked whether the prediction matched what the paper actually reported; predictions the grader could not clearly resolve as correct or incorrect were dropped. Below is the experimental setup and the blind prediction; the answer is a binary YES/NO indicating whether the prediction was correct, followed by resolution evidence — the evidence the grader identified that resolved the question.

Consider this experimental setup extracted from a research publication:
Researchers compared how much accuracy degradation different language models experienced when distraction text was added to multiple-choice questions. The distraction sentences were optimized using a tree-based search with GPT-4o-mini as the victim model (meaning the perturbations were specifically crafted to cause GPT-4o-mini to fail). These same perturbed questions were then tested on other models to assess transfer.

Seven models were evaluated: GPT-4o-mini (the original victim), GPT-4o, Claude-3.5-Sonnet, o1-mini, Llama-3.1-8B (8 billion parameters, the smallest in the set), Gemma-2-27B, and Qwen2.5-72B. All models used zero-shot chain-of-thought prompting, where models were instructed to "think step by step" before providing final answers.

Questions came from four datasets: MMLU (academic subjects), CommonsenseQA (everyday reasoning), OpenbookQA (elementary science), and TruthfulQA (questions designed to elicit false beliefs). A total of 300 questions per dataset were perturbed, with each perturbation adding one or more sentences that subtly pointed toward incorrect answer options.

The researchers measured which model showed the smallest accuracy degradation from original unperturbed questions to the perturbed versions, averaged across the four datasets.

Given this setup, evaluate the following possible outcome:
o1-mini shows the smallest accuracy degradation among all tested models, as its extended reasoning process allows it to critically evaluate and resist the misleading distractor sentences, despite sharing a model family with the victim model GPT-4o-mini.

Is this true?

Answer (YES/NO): NO